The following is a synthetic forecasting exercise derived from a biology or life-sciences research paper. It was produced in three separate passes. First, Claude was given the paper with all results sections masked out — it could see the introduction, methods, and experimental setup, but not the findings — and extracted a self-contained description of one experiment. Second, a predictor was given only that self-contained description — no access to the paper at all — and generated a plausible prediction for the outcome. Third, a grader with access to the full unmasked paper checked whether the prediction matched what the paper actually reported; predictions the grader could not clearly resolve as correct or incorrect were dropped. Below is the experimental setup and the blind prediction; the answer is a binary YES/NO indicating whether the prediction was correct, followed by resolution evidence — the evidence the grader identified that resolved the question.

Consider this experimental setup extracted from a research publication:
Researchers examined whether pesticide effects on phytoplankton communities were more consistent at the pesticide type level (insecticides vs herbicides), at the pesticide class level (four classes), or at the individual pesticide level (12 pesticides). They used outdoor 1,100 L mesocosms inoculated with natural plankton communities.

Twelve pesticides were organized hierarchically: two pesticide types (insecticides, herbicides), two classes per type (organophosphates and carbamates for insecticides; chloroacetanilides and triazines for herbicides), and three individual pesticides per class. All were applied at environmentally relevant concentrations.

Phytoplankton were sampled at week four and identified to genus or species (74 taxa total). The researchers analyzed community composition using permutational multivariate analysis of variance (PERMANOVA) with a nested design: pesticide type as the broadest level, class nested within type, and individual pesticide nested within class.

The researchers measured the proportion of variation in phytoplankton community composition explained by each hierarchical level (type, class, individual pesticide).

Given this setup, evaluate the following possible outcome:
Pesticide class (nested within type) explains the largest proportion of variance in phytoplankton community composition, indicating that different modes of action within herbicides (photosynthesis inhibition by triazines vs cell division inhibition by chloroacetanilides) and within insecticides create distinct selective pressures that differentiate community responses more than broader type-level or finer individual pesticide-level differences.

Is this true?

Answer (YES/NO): NO